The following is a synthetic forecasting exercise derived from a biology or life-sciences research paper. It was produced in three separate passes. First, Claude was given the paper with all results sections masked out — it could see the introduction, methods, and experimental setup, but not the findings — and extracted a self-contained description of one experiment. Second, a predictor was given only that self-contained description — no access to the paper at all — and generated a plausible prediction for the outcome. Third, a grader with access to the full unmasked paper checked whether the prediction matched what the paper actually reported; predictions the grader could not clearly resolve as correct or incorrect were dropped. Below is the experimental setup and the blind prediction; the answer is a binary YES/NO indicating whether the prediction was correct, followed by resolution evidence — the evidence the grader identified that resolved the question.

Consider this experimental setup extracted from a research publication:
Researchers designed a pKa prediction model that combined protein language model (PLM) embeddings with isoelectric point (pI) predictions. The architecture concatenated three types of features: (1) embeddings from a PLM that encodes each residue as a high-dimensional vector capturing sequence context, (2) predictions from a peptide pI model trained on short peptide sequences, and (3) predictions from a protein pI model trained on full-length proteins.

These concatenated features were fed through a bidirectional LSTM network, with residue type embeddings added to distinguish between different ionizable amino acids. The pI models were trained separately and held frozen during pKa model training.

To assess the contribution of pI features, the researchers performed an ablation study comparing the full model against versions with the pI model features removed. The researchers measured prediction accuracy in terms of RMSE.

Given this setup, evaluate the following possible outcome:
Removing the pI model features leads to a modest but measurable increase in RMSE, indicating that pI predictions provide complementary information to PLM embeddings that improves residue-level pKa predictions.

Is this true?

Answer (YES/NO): YES